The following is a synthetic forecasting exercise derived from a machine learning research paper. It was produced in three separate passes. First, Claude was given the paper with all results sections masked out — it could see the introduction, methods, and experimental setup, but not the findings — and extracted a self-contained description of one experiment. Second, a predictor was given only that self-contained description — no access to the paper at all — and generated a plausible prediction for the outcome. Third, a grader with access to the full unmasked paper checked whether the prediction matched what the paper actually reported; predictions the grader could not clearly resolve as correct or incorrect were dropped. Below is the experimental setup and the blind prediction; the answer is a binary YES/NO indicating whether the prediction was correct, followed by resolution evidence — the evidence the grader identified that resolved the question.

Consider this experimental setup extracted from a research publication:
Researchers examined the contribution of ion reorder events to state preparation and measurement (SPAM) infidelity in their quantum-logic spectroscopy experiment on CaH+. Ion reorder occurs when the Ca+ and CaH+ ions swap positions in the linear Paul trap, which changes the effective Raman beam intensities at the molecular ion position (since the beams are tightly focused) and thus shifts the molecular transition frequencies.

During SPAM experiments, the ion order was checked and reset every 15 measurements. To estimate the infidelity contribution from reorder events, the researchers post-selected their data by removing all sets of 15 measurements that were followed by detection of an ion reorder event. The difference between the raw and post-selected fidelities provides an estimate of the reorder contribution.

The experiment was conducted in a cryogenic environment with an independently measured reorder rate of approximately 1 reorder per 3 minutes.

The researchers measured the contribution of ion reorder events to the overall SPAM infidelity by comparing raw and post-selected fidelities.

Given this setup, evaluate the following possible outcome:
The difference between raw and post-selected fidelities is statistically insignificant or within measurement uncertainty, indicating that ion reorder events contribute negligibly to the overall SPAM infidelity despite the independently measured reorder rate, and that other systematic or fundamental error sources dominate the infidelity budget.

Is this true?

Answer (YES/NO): NO